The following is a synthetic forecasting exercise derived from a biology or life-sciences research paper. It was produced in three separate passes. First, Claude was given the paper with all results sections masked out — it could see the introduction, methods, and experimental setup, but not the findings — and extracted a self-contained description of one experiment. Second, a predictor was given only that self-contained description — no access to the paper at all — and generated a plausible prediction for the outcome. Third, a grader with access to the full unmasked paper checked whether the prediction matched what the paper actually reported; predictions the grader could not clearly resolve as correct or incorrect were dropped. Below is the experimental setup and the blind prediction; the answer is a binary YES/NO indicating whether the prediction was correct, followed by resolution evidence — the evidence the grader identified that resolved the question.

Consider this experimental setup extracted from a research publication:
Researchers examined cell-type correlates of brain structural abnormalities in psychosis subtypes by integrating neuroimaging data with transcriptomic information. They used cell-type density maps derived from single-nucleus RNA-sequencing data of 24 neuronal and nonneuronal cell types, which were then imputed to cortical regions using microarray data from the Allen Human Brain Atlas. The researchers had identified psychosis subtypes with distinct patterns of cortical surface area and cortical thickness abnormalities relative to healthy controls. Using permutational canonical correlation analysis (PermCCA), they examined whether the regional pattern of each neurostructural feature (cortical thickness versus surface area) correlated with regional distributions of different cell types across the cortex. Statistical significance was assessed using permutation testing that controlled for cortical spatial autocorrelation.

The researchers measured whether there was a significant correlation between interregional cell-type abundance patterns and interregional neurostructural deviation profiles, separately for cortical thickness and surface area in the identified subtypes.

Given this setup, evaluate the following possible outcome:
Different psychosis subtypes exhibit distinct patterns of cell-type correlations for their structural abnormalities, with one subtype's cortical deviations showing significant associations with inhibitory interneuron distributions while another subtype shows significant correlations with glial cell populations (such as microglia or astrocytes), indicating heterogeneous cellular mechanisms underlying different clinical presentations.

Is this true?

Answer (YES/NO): NO